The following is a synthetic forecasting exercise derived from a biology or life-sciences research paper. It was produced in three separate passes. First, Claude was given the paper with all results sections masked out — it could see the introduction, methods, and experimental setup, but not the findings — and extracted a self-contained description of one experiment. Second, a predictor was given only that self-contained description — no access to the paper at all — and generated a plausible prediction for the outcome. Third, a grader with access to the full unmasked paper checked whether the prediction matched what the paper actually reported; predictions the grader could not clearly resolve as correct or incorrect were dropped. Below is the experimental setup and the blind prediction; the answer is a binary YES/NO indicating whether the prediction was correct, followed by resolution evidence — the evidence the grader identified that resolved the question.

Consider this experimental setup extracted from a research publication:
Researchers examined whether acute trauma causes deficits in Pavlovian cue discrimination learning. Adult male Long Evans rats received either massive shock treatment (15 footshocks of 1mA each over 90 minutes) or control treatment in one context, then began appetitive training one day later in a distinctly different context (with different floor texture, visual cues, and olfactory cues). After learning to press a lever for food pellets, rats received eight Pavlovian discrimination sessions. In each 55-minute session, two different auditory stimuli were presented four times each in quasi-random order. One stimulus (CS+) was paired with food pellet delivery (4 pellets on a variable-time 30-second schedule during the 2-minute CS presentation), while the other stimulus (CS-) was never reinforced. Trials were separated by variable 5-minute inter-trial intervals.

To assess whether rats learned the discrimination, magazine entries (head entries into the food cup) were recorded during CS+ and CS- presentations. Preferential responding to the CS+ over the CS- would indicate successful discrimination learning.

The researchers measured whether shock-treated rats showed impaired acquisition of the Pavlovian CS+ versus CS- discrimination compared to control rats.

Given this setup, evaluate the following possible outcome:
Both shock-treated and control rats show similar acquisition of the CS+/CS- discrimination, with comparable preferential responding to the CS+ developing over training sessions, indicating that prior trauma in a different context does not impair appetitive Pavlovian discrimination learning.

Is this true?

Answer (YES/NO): YES